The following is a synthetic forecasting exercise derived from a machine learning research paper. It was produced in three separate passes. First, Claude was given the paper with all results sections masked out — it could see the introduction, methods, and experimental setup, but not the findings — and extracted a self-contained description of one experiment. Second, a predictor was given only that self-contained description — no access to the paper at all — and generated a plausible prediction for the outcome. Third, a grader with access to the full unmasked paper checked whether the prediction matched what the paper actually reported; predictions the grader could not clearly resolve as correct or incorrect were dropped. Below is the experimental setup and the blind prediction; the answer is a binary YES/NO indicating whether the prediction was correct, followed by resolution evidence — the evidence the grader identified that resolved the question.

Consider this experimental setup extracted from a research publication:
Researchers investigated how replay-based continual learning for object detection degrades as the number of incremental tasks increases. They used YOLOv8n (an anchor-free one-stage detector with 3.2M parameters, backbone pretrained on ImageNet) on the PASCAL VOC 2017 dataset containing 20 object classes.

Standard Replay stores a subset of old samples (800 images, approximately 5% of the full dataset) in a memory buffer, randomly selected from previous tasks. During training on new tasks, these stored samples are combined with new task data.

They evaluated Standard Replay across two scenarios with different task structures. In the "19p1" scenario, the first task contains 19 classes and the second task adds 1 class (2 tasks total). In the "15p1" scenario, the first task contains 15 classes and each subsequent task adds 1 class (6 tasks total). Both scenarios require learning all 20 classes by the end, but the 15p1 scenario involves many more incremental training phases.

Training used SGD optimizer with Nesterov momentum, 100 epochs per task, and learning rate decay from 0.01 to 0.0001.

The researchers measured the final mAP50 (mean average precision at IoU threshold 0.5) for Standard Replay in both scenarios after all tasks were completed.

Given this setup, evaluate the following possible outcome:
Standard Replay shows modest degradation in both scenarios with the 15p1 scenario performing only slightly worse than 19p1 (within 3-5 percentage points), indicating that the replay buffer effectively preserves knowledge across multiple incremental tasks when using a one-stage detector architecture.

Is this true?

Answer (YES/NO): NO